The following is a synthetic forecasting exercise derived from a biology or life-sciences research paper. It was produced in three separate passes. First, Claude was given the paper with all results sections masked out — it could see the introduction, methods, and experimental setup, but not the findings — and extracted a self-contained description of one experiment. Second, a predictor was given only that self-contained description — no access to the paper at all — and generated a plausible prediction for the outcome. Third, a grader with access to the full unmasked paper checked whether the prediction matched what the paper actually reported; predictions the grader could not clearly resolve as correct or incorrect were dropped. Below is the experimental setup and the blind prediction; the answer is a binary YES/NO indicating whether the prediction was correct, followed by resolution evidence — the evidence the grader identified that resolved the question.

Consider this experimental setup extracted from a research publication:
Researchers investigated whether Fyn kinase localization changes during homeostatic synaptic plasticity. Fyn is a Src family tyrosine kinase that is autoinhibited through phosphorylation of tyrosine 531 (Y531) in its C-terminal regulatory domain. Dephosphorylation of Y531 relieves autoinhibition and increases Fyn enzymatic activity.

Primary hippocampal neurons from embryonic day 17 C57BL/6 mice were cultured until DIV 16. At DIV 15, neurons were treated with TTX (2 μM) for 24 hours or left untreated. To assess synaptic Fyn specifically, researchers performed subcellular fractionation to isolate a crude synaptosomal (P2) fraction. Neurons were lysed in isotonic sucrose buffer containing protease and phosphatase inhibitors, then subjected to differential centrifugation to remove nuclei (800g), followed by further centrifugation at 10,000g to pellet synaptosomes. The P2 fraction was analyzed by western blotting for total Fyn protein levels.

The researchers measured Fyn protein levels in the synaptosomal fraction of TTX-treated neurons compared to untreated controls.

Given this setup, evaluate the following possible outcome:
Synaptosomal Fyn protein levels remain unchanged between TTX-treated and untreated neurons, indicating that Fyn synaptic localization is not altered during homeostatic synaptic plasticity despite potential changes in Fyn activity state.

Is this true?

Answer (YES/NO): YES